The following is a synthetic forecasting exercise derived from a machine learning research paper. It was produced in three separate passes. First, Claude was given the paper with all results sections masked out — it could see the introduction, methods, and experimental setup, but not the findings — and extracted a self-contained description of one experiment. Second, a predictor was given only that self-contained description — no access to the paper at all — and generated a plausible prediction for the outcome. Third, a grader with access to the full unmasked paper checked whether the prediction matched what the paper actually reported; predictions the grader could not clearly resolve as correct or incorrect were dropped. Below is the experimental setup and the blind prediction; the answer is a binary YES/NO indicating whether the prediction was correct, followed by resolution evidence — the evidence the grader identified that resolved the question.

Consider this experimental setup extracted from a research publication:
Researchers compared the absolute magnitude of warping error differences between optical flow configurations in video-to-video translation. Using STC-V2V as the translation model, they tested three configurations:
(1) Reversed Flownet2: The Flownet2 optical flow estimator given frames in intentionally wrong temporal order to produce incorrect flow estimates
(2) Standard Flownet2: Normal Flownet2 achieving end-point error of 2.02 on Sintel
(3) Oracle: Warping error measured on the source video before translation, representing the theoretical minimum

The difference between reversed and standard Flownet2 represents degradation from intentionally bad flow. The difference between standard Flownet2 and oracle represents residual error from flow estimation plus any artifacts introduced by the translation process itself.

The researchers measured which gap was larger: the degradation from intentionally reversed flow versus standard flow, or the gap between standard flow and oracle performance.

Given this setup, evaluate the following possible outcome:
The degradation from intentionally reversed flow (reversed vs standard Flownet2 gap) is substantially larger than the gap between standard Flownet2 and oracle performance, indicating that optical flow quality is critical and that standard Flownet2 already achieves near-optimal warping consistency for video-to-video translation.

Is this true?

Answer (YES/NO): NO